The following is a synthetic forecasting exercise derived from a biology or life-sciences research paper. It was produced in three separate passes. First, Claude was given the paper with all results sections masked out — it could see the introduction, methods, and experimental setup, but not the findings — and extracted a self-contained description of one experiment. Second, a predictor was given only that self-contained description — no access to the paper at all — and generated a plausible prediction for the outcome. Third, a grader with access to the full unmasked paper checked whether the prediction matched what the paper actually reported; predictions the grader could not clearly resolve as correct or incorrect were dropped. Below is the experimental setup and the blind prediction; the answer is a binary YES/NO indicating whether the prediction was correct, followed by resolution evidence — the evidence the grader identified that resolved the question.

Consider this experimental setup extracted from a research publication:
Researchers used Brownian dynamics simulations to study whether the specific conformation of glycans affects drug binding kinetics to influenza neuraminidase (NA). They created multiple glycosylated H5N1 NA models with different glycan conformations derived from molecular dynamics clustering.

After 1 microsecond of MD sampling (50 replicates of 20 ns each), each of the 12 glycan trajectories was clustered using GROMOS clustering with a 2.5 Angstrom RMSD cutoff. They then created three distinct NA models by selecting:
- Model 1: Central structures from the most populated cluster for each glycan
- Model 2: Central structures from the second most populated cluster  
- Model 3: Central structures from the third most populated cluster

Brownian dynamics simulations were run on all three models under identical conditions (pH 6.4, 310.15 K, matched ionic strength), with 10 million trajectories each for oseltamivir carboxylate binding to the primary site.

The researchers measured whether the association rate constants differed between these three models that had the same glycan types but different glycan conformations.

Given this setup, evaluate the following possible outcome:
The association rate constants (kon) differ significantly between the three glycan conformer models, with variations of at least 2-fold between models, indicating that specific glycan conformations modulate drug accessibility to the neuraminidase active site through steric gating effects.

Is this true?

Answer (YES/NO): NO